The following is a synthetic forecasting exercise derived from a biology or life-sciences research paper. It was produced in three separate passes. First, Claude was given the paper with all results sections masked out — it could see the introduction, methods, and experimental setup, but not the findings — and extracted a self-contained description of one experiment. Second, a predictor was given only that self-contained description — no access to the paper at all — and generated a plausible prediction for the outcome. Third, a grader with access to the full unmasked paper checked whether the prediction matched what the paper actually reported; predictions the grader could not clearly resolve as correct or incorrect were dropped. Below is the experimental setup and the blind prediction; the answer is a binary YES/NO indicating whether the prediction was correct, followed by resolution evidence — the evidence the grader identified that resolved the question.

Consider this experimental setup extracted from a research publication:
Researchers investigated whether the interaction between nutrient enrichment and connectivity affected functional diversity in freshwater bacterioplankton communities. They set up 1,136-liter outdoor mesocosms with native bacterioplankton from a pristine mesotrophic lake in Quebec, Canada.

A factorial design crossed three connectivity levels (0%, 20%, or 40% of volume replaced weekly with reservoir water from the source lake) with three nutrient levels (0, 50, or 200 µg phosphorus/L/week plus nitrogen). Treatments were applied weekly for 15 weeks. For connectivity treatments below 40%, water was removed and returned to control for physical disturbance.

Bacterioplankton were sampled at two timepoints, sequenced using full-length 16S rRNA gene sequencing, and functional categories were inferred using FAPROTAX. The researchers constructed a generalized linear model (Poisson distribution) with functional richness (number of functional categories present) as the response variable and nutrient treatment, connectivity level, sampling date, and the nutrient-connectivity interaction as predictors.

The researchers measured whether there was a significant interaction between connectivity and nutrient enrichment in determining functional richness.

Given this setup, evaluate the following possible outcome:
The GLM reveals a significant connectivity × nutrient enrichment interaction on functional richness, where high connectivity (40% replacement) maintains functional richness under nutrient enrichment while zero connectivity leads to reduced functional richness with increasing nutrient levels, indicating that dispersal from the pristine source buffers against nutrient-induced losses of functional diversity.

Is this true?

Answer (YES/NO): YES